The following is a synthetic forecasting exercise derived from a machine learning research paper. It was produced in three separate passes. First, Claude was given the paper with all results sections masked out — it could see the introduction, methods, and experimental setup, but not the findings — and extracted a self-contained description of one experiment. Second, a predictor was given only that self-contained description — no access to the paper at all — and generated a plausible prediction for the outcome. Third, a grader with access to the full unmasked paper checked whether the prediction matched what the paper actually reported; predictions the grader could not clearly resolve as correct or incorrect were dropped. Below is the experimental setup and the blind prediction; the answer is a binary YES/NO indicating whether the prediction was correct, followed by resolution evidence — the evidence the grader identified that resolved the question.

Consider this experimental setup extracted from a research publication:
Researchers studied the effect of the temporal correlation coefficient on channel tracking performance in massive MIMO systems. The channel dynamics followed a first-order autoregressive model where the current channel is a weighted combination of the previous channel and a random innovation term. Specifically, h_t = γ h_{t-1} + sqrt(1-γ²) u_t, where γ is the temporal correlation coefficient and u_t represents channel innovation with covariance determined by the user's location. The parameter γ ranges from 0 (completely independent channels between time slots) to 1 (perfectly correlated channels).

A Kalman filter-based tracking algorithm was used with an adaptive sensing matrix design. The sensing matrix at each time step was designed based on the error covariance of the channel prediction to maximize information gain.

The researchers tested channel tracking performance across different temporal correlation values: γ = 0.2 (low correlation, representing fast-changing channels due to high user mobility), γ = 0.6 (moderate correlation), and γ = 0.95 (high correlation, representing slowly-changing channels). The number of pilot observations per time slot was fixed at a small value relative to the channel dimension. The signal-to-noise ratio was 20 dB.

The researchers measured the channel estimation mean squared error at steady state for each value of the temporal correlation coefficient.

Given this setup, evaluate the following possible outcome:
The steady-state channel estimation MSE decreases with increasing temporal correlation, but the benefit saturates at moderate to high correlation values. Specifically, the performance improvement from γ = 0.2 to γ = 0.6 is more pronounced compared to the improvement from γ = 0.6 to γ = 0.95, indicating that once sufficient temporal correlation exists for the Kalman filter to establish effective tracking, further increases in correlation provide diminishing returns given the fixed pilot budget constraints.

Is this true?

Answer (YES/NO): NO